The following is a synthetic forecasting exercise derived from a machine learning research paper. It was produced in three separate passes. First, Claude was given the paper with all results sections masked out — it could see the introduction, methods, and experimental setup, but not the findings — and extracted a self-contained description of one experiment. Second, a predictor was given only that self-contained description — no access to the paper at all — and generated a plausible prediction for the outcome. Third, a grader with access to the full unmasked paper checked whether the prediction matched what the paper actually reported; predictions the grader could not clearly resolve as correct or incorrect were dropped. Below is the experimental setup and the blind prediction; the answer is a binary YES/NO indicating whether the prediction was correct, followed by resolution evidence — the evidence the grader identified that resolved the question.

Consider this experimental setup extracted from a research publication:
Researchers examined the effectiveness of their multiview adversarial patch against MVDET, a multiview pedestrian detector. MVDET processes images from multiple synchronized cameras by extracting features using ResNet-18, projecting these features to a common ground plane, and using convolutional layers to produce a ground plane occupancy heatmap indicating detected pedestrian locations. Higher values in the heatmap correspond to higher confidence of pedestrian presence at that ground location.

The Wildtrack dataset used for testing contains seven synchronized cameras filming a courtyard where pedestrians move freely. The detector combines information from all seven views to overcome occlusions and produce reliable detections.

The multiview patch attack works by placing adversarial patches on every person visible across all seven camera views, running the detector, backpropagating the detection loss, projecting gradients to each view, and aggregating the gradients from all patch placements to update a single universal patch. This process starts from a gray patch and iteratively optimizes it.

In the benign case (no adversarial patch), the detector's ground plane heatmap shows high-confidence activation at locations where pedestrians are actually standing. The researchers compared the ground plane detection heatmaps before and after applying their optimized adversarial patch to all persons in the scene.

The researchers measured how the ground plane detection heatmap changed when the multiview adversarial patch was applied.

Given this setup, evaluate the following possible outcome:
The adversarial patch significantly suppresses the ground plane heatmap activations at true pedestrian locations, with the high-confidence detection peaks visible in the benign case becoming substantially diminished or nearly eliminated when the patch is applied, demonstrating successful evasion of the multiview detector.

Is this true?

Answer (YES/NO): YES